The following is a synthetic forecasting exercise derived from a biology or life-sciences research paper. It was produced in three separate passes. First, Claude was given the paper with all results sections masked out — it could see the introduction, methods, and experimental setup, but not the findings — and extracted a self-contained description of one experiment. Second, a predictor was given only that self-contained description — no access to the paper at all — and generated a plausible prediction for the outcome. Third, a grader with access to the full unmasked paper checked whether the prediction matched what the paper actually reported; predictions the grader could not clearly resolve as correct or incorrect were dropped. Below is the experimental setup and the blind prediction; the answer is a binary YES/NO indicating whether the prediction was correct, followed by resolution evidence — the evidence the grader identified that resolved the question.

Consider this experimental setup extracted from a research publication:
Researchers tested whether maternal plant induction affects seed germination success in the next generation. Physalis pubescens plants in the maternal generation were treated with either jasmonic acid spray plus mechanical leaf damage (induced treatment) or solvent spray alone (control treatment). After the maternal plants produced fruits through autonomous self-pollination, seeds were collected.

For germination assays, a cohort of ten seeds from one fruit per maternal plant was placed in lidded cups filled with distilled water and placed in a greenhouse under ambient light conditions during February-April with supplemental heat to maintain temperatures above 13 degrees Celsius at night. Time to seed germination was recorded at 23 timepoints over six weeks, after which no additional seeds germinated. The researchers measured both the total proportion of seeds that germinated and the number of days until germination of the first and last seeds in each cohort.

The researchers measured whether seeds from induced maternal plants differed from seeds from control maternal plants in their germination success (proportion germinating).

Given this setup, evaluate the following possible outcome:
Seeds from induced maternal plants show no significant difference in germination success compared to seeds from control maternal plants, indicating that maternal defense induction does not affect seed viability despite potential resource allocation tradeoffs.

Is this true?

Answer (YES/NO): YES